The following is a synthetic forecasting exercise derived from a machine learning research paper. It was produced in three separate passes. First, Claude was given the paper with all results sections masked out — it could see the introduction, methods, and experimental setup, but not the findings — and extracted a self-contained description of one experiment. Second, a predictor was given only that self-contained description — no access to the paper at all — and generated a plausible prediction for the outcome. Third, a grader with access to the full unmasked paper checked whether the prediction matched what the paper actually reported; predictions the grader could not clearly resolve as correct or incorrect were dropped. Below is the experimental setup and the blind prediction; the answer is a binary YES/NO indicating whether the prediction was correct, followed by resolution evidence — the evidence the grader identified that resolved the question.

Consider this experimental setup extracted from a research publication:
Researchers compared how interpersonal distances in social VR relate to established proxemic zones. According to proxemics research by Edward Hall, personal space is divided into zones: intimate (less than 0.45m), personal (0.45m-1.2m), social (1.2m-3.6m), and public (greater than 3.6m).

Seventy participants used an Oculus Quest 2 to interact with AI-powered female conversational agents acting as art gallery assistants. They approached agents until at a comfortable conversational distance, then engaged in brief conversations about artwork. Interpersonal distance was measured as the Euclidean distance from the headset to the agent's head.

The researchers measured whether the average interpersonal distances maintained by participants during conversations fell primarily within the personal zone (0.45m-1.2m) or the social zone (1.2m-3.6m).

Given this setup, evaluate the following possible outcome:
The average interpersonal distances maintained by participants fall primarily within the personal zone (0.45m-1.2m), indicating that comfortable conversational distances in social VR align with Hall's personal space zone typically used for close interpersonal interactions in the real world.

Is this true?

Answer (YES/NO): NO